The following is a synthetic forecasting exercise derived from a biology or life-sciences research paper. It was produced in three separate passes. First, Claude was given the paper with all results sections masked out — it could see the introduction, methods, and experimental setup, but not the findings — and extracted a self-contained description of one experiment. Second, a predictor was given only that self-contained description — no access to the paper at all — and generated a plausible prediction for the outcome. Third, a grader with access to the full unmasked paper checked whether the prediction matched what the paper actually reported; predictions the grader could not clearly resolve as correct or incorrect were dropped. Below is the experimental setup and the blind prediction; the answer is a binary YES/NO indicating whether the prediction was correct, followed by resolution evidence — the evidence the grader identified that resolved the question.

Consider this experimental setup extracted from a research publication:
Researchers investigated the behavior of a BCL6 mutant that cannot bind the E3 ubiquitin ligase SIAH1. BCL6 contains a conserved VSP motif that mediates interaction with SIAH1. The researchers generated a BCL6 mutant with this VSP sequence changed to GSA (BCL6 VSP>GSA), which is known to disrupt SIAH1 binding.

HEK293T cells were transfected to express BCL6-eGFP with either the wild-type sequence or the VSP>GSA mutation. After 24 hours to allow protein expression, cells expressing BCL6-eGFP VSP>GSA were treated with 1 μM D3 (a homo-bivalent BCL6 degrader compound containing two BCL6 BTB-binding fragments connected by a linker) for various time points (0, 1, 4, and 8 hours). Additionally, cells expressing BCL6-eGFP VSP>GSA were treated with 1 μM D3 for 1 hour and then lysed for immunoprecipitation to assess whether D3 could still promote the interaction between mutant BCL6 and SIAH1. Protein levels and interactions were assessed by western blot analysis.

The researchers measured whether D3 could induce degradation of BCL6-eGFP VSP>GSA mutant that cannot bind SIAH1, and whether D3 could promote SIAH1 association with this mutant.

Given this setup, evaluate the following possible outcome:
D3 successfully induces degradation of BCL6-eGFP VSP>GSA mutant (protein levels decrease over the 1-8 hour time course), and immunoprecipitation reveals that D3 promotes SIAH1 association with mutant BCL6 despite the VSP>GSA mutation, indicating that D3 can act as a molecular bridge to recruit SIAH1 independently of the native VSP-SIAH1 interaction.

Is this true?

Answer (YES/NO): NO